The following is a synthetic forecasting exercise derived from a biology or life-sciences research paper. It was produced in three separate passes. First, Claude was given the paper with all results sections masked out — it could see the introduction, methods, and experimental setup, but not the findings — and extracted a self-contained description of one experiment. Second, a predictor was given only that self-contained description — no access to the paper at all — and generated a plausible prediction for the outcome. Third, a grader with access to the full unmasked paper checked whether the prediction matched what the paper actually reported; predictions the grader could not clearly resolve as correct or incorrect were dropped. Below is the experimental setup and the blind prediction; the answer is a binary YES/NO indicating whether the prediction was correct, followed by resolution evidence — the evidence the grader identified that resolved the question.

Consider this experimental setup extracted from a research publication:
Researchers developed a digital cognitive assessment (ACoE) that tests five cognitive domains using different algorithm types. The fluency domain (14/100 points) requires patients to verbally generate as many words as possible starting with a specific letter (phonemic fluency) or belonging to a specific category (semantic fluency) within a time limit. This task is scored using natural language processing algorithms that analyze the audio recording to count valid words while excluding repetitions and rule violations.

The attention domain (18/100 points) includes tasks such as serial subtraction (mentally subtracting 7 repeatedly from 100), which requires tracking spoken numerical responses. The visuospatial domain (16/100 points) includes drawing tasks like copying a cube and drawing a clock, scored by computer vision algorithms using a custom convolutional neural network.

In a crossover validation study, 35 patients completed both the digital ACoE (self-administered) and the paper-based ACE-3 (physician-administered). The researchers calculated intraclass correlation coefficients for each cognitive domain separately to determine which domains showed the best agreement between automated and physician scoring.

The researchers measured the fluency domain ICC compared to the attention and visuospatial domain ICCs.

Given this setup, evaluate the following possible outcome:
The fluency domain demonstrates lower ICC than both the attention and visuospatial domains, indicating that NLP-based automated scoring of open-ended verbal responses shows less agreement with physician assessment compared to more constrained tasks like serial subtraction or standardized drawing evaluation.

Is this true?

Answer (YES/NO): NO